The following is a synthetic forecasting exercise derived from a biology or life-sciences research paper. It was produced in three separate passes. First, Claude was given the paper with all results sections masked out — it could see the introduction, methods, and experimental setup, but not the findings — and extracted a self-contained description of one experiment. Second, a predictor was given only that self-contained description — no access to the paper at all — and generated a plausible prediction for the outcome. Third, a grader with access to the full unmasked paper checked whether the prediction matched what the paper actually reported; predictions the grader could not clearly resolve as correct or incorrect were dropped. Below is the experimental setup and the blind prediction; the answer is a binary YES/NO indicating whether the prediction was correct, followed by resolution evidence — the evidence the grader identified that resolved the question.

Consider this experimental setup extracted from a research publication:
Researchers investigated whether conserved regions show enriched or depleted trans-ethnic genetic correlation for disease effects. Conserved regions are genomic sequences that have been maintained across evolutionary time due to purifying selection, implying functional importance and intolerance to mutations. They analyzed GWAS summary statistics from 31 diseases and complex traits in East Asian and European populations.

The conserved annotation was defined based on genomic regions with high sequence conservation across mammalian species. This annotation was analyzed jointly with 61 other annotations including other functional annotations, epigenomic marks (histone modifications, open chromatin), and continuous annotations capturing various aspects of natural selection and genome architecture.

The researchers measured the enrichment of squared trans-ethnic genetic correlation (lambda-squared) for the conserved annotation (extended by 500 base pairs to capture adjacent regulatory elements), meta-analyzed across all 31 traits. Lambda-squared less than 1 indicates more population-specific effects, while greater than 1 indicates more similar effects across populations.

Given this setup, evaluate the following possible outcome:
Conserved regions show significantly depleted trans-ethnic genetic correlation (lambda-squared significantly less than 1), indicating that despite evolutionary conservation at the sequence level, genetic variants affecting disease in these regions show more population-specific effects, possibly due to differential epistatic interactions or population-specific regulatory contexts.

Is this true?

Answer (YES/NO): YES